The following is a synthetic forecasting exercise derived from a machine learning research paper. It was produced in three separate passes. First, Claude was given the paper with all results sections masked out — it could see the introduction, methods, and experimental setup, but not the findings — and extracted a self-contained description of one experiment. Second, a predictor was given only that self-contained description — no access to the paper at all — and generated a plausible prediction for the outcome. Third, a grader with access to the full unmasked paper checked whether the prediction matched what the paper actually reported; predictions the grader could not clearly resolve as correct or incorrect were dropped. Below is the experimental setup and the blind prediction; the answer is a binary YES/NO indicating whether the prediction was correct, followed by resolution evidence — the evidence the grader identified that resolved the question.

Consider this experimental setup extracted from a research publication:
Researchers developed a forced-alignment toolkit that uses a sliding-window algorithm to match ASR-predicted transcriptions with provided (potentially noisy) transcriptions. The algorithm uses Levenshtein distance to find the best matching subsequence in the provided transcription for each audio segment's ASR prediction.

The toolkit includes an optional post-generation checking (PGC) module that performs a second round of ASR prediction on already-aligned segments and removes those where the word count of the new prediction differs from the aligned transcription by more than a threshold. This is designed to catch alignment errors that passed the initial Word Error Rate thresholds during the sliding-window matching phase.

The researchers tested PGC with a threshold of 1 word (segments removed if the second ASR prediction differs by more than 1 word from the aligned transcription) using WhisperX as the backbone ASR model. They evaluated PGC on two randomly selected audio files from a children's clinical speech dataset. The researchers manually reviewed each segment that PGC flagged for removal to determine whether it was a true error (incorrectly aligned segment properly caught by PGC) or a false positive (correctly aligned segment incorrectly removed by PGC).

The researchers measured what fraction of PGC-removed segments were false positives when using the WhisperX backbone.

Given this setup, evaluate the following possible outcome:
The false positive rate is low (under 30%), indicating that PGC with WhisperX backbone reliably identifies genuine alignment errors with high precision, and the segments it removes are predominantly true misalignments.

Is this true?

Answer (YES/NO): NO